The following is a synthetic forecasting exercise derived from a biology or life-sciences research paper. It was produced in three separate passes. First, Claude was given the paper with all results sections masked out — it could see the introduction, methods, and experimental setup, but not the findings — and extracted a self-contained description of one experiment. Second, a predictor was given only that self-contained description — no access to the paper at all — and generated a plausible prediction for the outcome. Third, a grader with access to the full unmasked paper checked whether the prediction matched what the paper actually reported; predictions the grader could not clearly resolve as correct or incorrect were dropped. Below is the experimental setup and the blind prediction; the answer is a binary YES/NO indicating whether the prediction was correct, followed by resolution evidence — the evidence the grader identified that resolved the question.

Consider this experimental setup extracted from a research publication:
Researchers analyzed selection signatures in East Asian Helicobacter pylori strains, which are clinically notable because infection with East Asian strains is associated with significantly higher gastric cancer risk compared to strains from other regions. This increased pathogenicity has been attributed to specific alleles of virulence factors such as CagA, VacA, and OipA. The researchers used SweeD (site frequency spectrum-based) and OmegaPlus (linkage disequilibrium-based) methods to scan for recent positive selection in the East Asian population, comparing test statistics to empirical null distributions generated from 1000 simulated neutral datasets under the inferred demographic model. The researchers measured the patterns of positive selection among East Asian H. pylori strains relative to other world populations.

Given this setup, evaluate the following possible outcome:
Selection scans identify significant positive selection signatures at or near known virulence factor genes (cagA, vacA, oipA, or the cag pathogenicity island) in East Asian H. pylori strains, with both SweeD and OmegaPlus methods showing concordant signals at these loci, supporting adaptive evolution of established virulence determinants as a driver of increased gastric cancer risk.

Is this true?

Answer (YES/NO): NO